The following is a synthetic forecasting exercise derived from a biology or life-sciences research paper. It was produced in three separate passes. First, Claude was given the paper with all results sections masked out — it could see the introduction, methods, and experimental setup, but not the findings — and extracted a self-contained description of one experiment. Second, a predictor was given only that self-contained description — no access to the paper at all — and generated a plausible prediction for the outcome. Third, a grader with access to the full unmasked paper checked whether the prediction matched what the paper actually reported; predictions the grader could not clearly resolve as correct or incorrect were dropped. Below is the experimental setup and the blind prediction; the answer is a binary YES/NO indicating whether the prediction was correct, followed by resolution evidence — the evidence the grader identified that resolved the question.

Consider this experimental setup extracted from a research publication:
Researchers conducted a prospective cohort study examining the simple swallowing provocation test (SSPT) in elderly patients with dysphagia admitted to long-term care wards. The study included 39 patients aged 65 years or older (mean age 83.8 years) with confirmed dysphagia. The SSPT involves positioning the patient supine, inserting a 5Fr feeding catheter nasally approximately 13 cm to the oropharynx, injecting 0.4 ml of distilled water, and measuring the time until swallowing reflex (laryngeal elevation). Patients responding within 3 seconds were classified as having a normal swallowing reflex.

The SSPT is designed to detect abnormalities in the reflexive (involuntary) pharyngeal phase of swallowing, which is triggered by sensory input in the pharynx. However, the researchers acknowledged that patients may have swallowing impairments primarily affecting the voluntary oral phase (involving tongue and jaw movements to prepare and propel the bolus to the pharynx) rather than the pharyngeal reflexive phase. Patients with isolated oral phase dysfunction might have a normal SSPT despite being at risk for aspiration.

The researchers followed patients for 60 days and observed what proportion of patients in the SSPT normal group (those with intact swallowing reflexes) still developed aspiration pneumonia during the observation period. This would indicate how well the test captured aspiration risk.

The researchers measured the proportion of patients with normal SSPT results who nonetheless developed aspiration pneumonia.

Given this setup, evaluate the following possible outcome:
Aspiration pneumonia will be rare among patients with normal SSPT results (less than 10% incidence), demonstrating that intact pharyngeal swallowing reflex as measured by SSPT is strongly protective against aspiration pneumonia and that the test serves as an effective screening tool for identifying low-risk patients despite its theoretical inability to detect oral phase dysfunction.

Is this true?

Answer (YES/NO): NO